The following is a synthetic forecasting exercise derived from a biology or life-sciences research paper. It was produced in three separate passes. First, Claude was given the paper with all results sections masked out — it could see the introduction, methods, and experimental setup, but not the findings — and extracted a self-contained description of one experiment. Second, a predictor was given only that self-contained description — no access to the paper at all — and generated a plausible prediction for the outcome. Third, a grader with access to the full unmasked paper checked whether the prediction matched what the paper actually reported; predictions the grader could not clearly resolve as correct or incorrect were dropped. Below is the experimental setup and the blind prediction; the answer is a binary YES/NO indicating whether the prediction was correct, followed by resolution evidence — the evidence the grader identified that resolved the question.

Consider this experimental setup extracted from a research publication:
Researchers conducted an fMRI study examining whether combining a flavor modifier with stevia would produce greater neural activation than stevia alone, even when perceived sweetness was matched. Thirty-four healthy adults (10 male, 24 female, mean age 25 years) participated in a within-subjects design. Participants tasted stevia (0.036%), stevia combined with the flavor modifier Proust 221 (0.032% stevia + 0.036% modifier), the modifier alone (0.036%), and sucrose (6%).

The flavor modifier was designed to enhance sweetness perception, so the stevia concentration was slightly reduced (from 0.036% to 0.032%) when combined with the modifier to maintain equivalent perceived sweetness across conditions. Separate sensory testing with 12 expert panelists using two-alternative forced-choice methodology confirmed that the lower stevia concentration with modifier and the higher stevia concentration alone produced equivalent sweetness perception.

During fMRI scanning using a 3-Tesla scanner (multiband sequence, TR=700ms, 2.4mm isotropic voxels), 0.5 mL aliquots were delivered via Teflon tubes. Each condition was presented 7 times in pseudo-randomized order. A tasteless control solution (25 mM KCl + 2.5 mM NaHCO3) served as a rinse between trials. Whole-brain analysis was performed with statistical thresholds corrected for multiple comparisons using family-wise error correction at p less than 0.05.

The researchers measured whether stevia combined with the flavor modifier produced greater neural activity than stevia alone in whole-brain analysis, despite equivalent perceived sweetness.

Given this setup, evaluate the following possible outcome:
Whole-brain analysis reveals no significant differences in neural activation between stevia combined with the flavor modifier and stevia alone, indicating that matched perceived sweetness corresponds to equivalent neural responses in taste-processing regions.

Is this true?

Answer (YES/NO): YES